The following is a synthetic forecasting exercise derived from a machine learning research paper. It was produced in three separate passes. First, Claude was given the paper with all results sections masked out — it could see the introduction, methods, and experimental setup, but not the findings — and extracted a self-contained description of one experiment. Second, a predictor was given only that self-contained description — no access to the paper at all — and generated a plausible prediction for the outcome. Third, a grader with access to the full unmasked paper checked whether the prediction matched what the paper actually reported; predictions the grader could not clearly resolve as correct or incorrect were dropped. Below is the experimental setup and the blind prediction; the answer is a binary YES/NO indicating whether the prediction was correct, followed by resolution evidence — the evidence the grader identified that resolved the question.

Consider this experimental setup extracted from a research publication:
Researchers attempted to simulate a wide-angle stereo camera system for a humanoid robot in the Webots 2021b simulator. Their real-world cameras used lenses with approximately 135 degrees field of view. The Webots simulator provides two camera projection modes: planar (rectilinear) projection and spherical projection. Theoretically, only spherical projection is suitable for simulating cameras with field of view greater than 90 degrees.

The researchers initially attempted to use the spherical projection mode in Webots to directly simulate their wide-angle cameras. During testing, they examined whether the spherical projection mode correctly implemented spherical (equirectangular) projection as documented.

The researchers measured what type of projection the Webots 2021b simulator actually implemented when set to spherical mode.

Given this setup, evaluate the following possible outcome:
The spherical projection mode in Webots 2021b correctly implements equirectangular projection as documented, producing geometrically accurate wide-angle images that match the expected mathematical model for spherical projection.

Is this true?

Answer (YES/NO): NO